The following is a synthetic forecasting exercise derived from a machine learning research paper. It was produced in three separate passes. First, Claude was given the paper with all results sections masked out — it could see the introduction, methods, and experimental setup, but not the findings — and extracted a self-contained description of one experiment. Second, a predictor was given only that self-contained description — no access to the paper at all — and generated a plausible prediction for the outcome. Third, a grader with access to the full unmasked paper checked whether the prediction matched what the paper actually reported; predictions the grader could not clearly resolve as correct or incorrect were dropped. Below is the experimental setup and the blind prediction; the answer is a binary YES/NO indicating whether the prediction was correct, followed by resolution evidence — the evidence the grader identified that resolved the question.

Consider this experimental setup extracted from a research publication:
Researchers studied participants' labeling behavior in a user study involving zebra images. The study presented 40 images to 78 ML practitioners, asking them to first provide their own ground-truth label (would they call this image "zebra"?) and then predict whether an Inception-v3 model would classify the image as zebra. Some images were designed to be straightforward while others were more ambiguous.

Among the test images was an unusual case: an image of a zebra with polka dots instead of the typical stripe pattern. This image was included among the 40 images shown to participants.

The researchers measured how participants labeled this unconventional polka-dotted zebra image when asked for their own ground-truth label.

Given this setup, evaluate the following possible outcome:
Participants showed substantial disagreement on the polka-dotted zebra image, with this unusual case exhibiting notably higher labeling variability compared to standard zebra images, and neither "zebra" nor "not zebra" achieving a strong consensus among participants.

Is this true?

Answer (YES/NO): NO